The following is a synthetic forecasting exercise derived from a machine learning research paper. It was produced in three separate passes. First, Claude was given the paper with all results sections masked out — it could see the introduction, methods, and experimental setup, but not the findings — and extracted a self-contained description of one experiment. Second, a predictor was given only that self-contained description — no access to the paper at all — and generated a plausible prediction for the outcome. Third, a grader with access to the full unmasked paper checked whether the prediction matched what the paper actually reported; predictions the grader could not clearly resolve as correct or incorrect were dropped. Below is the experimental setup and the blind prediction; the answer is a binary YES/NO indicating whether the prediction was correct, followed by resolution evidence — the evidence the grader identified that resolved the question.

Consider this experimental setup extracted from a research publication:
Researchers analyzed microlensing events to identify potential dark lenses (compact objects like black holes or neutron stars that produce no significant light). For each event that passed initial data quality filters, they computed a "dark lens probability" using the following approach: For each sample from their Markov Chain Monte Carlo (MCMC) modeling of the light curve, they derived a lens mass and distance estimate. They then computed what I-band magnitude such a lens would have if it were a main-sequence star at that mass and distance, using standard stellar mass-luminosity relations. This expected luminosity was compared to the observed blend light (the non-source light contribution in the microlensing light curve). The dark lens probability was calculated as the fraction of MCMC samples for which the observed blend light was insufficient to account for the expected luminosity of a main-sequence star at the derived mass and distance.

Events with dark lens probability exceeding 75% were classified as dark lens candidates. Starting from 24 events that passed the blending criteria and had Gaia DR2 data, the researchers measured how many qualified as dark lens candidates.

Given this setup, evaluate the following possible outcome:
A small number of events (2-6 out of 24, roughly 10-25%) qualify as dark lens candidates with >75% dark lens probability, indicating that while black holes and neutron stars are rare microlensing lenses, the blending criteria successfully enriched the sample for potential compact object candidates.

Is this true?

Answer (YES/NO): NO